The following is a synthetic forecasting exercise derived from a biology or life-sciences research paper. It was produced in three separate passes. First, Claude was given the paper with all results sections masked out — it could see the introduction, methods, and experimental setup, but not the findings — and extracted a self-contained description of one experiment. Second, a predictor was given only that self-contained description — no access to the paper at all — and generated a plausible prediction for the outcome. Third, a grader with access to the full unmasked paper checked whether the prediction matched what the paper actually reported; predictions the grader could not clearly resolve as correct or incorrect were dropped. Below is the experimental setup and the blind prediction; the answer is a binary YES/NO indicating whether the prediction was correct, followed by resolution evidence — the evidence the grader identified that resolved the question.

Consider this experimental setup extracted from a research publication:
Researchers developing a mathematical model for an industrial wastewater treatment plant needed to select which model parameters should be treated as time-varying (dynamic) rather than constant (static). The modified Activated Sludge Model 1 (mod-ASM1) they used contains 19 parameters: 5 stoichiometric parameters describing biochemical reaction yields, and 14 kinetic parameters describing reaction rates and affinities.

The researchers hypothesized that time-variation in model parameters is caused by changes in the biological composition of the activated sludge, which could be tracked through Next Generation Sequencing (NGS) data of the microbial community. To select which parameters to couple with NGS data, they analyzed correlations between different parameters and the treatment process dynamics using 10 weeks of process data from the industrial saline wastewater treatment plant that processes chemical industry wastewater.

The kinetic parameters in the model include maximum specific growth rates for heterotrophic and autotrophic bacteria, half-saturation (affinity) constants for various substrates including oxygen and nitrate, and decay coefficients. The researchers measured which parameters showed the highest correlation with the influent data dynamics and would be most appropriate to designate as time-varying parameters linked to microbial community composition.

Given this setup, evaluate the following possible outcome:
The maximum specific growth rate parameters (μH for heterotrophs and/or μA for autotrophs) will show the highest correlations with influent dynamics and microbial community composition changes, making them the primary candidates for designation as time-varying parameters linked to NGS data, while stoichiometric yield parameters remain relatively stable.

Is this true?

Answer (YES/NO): NO